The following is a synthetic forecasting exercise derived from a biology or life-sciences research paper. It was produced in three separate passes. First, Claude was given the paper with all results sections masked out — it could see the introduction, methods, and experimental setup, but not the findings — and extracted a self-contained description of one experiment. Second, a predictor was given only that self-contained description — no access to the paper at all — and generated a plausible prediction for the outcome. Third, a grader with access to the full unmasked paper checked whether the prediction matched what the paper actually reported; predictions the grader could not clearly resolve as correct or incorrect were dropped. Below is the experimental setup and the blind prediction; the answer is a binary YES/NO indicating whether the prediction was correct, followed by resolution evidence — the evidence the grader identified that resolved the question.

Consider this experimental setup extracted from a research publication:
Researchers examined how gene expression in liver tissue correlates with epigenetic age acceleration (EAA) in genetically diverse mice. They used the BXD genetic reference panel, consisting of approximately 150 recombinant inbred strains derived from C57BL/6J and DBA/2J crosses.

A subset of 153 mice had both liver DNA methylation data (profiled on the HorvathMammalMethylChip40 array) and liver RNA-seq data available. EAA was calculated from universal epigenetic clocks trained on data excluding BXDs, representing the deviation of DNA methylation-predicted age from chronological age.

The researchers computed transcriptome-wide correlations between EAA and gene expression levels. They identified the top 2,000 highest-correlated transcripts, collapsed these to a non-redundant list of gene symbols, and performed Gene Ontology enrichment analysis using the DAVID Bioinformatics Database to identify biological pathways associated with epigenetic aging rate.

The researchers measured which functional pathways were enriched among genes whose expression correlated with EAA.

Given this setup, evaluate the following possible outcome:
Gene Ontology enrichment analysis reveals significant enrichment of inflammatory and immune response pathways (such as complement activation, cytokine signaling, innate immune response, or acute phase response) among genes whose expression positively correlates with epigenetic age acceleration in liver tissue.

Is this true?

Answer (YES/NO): YES